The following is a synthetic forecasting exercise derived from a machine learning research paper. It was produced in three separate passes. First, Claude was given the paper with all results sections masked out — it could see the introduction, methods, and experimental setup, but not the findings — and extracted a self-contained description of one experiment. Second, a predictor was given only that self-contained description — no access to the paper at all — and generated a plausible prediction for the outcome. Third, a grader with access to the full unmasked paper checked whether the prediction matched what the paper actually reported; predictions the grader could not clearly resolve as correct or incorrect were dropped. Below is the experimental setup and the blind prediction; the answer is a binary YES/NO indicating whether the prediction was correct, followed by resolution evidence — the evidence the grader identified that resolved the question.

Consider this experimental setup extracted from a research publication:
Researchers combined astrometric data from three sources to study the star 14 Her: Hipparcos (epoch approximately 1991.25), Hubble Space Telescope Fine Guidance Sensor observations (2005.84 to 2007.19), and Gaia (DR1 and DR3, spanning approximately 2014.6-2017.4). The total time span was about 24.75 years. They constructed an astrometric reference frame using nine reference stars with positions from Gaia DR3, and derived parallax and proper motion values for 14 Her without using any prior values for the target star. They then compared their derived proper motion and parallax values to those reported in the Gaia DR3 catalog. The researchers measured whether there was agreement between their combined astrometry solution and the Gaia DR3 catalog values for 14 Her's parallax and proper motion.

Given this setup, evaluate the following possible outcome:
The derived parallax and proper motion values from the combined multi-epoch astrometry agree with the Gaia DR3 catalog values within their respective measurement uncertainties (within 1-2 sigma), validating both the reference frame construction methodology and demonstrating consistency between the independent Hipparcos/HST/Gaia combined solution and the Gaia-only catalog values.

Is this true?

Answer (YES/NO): NO